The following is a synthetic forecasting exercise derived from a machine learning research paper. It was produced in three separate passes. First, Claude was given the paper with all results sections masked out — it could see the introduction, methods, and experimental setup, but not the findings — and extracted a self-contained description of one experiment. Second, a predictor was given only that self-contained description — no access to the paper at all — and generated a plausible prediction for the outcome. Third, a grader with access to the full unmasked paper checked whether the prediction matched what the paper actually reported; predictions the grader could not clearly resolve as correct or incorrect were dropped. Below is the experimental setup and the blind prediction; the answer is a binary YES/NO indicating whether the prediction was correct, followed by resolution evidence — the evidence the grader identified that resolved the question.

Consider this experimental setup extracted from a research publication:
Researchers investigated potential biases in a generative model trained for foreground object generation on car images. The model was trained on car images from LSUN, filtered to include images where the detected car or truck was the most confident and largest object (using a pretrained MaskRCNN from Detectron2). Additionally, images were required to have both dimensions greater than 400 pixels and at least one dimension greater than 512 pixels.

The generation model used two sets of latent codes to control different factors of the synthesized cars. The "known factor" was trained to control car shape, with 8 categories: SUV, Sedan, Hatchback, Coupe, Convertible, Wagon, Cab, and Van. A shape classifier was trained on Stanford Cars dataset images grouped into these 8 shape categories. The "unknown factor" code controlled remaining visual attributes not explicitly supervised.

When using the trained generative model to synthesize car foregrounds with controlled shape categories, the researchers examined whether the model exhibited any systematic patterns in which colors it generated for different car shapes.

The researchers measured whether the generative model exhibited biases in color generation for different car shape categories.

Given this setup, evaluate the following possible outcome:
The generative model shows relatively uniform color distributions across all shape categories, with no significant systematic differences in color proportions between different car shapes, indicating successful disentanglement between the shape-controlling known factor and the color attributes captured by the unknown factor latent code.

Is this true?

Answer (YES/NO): NO